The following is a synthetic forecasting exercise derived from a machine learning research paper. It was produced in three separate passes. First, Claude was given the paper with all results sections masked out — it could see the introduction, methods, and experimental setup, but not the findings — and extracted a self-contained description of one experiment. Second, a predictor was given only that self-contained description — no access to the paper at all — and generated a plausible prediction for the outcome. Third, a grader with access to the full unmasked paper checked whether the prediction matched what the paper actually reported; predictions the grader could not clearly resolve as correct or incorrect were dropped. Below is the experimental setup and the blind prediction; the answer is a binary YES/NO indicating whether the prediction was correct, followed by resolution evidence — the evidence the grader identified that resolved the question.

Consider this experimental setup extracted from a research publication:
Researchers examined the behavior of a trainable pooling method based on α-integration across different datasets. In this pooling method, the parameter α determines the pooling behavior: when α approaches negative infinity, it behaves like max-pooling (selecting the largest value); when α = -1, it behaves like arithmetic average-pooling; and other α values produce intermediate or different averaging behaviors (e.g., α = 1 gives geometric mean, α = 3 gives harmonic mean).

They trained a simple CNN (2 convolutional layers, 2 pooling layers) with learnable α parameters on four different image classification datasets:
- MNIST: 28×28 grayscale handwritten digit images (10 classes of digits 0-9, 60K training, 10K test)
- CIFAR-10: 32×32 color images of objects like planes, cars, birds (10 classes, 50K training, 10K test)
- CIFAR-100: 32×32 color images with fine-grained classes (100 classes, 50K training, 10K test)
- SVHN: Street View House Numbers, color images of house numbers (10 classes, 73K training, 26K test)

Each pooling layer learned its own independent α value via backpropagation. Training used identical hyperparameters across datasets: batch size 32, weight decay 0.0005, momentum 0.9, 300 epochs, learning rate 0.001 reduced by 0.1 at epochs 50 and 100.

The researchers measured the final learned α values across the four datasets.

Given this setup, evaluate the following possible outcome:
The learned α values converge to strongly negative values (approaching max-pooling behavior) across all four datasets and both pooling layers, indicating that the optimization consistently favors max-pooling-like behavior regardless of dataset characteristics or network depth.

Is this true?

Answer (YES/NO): NO